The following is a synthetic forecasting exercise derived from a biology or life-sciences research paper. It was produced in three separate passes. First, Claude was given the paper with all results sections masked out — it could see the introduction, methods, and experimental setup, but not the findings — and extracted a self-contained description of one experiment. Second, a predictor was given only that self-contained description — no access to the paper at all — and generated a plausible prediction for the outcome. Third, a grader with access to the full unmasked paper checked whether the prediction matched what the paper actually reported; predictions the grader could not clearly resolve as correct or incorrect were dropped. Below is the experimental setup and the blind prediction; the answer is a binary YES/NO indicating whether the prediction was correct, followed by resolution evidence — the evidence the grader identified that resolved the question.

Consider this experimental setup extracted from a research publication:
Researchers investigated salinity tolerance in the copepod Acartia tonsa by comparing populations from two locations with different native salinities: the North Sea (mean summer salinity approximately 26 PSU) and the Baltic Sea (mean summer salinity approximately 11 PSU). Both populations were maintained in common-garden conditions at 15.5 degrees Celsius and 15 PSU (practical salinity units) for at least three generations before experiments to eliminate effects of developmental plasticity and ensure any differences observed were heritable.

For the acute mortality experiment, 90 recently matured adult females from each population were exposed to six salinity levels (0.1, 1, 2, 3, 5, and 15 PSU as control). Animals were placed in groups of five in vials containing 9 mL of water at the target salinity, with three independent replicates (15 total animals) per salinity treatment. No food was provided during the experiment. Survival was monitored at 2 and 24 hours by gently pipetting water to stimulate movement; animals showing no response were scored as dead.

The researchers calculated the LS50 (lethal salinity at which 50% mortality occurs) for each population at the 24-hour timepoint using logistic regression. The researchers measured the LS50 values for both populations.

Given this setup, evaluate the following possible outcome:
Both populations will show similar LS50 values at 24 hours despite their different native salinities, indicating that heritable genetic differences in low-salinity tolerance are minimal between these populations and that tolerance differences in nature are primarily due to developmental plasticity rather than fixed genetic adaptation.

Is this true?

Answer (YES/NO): NO